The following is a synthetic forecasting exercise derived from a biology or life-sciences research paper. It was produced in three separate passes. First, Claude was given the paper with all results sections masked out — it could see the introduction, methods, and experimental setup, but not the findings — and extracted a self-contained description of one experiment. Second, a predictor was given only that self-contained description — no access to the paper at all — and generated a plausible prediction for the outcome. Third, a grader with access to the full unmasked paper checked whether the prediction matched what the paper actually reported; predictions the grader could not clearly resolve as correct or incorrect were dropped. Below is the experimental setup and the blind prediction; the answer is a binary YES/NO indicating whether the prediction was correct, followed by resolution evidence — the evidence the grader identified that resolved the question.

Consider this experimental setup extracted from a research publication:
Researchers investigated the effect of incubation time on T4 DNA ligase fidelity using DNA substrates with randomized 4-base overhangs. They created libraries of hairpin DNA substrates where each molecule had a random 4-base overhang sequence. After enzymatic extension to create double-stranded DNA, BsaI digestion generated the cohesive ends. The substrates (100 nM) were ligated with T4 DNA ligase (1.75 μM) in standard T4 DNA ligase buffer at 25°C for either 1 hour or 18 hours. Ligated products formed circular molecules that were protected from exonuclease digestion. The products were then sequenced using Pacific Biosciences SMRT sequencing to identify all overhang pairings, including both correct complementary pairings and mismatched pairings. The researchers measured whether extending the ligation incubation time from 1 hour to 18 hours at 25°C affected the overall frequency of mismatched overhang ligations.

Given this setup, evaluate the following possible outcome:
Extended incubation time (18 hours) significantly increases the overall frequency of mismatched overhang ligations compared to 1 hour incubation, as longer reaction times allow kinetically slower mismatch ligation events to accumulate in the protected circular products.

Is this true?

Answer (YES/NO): NO